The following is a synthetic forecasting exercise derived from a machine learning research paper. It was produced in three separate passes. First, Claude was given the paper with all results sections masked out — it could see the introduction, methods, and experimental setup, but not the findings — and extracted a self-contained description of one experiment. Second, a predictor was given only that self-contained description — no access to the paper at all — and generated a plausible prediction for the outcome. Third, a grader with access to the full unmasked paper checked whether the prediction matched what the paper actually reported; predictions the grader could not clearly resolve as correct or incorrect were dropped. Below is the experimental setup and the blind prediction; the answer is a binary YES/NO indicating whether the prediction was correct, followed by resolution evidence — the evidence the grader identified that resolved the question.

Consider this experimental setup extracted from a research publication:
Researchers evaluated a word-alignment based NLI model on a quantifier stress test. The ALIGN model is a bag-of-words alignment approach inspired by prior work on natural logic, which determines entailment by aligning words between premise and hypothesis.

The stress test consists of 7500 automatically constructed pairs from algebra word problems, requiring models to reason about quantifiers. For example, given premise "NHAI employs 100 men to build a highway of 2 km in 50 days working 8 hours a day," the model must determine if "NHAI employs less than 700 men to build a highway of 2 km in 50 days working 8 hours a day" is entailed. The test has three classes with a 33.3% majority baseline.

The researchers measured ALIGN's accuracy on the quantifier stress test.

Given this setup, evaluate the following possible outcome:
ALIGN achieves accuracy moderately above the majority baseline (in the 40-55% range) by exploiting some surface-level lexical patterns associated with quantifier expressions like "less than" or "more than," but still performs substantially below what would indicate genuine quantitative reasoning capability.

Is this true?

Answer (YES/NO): NO